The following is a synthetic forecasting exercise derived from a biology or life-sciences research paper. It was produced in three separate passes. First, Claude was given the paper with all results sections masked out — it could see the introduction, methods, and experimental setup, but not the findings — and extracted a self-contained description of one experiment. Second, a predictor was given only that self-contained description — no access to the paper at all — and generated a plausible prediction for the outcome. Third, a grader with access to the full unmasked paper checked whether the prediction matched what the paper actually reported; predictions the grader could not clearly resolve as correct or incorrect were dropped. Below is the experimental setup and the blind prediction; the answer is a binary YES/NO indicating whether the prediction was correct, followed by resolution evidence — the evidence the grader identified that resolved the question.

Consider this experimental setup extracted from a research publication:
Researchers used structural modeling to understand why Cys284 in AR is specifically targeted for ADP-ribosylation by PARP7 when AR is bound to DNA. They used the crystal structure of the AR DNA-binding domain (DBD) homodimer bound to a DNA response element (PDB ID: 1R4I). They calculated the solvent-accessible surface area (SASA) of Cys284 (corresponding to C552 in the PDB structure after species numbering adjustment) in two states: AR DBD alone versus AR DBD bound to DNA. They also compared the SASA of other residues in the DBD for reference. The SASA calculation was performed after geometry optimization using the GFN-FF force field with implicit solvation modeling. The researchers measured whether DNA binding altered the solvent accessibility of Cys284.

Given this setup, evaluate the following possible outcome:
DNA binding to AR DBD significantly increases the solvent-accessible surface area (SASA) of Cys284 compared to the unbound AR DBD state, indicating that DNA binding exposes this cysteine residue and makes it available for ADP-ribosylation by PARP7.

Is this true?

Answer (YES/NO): YES